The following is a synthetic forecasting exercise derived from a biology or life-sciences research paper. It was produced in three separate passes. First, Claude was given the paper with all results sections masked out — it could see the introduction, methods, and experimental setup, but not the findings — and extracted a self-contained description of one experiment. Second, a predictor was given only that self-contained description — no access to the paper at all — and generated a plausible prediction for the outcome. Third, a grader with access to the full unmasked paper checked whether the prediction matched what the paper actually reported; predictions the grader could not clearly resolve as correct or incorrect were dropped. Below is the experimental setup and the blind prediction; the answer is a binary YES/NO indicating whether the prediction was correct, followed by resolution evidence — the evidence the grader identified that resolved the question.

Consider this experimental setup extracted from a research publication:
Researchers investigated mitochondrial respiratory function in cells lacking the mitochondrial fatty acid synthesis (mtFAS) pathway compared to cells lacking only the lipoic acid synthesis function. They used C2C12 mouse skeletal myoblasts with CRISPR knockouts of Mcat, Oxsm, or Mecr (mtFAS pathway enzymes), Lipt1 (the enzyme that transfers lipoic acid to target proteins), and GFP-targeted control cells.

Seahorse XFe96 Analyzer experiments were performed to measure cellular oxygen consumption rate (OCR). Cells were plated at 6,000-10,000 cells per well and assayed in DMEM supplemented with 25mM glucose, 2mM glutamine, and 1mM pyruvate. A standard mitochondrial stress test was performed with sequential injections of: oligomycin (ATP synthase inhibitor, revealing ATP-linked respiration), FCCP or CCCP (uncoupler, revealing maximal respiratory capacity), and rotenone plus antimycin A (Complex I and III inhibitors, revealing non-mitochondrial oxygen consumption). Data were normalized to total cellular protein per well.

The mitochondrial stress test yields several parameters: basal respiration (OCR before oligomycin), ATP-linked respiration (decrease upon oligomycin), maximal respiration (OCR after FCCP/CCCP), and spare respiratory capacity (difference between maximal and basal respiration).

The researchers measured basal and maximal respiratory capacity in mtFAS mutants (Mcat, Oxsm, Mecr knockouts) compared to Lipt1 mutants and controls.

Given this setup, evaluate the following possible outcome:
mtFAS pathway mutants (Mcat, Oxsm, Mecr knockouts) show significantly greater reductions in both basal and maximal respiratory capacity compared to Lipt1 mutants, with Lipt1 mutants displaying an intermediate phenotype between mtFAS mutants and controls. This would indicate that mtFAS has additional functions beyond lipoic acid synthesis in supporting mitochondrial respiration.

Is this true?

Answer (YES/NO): YES